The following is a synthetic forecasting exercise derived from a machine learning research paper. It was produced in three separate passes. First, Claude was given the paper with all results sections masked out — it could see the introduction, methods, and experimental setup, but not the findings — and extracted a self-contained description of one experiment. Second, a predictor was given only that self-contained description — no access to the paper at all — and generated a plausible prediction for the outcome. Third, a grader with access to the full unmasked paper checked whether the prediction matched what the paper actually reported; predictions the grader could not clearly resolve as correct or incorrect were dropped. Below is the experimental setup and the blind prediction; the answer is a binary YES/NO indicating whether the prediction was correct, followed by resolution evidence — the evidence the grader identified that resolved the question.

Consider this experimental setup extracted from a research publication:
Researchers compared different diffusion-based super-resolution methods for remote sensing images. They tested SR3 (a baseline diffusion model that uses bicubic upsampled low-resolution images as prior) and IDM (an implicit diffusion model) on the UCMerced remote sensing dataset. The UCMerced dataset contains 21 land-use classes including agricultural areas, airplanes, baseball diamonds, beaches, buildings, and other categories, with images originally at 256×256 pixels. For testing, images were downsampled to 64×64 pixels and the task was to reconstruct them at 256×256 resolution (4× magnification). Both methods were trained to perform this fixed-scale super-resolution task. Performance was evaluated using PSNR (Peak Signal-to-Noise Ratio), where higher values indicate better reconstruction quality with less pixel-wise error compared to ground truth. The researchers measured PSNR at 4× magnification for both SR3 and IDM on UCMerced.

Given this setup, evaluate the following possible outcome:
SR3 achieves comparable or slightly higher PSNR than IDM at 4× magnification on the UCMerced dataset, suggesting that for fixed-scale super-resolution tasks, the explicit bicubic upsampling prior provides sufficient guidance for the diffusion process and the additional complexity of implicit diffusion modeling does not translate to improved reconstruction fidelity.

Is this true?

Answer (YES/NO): NO